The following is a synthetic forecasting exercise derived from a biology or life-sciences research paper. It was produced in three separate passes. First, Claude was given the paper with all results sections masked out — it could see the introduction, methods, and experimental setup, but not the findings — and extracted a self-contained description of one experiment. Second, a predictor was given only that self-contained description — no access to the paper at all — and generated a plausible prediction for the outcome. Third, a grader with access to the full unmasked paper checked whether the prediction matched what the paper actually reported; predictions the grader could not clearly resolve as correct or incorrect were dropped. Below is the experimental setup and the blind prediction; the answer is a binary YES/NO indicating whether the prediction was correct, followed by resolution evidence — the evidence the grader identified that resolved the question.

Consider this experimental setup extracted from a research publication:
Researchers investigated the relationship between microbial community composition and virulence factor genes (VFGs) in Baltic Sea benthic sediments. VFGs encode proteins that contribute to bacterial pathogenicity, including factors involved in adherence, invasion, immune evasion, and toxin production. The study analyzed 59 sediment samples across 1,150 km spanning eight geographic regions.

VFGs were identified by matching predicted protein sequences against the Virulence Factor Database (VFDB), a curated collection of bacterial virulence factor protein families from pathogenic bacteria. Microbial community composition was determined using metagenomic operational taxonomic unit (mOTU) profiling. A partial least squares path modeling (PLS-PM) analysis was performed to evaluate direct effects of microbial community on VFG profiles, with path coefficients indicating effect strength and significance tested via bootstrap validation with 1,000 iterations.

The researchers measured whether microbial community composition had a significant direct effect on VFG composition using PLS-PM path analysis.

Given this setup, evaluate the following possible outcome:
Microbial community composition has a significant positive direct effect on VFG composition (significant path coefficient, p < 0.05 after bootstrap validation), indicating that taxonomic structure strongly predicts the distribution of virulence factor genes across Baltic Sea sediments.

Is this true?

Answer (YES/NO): NO